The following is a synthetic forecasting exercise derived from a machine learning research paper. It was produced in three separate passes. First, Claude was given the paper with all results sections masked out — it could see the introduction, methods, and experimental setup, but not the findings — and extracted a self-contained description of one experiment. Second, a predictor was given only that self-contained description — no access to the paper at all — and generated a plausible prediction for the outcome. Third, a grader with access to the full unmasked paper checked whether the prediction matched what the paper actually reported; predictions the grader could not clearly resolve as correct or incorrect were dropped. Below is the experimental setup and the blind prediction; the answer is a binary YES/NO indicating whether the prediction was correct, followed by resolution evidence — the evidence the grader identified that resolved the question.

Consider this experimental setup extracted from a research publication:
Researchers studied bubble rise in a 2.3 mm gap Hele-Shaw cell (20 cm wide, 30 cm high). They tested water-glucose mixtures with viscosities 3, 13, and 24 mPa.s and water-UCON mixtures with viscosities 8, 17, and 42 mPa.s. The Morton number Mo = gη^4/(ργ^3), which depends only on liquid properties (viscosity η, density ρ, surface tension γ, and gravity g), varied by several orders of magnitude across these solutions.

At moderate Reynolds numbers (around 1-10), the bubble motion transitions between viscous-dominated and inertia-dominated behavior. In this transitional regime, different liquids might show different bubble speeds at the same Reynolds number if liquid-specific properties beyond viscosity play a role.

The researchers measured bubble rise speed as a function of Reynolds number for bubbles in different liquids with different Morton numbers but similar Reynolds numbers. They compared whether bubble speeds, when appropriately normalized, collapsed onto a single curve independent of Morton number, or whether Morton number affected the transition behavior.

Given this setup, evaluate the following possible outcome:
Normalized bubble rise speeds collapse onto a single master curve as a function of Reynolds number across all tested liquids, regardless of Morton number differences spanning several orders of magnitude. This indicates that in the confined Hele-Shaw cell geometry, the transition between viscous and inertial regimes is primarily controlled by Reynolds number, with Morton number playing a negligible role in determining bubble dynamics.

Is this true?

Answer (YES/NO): YES